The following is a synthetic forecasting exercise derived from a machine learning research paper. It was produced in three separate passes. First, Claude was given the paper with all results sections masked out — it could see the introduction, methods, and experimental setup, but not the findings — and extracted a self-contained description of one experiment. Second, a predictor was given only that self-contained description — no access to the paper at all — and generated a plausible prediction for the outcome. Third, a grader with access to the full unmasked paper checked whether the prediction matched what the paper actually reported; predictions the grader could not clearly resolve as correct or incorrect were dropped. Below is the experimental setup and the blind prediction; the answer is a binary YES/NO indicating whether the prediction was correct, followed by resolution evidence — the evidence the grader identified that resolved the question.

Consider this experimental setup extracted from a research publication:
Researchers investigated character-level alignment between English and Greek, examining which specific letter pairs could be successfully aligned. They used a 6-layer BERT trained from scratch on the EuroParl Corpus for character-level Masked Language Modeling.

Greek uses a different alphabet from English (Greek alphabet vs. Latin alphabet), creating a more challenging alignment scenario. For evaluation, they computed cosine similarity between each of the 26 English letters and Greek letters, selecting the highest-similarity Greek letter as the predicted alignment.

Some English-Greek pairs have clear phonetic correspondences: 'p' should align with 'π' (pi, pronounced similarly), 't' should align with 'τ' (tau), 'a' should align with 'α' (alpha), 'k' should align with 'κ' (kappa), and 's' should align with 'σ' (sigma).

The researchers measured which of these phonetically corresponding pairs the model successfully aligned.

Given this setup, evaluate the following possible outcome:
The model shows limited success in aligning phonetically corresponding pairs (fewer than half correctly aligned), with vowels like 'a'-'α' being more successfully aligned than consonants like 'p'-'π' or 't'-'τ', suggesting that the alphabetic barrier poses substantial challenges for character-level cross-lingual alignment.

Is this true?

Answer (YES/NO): NO